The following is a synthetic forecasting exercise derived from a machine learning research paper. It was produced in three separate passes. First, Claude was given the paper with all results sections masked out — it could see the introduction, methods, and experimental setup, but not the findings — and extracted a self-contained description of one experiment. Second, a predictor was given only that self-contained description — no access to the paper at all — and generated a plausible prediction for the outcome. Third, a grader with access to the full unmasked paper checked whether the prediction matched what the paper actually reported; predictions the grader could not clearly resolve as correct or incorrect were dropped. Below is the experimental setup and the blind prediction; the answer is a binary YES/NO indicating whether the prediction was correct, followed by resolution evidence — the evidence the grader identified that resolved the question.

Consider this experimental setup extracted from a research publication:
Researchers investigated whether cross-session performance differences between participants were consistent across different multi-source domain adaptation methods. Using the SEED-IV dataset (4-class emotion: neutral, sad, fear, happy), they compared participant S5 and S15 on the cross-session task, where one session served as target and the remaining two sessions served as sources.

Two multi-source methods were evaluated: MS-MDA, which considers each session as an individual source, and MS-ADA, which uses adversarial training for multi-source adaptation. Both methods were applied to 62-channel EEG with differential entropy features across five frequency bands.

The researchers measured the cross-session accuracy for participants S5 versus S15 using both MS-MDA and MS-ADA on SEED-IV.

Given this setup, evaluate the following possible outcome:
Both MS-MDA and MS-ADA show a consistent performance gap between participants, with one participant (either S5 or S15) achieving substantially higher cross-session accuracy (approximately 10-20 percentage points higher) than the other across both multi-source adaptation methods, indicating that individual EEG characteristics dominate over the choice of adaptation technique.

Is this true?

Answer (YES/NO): NO